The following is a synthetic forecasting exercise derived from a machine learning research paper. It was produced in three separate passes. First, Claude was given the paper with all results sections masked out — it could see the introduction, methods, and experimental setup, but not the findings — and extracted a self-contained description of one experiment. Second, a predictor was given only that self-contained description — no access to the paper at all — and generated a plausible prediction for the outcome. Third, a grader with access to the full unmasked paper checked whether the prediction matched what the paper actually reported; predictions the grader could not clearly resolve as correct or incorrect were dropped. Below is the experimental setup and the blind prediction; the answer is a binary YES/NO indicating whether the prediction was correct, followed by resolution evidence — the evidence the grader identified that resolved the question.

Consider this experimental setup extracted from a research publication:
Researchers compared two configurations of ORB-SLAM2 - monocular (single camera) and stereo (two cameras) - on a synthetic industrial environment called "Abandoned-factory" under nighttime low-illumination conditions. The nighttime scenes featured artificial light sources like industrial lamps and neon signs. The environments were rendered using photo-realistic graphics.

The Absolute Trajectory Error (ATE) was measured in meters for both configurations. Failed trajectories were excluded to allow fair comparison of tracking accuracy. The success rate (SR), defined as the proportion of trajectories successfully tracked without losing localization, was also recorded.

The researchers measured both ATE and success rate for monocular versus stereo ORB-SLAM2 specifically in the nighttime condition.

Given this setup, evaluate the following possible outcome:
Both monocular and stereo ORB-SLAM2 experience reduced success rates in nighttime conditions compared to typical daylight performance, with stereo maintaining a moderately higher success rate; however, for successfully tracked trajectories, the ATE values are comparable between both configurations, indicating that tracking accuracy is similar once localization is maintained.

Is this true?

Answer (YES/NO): NO